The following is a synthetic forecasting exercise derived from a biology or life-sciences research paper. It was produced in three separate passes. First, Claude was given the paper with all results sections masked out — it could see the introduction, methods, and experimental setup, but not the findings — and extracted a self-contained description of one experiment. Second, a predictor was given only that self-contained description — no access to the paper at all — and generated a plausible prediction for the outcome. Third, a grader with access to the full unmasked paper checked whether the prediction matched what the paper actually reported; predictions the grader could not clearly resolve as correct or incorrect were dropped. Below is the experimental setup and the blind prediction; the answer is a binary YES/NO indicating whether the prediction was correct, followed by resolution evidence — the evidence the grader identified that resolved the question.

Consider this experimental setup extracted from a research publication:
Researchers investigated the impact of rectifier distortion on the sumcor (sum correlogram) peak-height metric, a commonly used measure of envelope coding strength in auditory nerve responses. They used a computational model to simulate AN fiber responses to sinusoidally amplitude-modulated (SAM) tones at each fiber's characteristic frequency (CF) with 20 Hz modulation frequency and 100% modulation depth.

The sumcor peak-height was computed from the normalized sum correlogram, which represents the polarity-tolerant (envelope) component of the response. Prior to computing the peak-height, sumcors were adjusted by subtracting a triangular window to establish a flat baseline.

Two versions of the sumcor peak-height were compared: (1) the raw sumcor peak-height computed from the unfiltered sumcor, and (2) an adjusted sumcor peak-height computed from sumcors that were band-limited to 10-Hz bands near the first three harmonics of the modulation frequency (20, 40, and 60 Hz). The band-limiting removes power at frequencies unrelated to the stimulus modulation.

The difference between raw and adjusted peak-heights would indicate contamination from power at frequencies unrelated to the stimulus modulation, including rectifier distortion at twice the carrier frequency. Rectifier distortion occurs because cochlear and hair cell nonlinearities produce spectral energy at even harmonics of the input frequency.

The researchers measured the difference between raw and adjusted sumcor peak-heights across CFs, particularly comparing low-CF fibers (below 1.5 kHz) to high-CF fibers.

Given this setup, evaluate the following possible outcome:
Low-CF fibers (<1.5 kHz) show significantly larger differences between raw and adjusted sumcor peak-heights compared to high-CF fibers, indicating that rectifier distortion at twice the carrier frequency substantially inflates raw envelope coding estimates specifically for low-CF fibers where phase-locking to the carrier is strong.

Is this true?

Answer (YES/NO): YES